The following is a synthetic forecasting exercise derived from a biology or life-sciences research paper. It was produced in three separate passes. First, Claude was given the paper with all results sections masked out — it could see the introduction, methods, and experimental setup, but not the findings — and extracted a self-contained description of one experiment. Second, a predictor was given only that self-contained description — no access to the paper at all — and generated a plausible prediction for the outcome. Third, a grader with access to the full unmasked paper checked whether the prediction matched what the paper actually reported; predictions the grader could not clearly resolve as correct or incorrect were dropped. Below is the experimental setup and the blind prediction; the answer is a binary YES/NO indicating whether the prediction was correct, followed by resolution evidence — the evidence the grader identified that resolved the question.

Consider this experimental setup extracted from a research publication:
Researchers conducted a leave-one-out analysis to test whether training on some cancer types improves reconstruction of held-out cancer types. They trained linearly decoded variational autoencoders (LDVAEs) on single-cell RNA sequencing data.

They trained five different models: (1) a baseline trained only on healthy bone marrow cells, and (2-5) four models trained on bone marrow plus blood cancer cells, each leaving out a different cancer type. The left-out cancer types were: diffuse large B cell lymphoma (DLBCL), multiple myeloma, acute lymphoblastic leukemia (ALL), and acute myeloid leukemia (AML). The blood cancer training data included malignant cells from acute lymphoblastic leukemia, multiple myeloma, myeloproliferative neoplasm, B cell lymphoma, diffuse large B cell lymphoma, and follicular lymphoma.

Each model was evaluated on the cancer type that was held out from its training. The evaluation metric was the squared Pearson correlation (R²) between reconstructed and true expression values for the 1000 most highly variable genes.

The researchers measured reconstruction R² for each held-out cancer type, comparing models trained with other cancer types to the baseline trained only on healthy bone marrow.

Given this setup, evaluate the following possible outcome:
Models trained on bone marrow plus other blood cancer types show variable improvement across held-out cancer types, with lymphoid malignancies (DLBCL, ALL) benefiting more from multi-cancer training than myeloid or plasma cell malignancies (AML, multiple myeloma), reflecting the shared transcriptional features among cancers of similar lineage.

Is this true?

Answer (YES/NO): NO